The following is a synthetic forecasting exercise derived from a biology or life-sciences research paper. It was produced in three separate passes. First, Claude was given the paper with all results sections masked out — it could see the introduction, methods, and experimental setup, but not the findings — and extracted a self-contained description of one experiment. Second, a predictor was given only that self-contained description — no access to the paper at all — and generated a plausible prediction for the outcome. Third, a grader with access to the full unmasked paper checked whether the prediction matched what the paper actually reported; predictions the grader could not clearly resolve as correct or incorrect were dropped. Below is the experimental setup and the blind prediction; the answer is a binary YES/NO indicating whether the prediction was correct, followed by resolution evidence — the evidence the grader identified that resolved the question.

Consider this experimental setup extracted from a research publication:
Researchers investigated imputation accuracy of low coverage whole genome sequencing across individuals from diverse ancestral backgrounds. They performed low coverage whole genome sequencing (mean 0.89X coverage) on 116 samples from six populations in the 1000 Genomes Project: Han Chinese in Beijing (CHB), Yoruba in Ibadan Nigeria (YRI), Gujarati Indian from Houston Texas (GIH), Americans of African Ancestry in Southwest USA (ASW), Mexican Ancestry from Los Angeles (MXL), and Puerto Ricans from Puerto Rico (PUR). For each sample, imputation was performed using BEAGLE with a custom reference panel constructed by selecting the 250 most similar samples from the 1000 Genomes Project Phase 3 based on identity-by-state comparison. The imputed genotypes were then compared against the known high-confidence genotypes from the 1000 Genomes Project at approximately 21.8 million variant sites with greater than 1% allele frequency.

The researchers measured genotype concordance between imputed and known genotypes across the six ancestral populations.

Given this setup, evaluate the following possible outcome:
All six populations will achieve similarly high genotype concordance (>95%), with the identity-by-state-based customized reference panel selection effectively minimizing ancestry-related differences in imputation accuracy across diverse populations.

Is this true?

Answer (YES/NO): NO